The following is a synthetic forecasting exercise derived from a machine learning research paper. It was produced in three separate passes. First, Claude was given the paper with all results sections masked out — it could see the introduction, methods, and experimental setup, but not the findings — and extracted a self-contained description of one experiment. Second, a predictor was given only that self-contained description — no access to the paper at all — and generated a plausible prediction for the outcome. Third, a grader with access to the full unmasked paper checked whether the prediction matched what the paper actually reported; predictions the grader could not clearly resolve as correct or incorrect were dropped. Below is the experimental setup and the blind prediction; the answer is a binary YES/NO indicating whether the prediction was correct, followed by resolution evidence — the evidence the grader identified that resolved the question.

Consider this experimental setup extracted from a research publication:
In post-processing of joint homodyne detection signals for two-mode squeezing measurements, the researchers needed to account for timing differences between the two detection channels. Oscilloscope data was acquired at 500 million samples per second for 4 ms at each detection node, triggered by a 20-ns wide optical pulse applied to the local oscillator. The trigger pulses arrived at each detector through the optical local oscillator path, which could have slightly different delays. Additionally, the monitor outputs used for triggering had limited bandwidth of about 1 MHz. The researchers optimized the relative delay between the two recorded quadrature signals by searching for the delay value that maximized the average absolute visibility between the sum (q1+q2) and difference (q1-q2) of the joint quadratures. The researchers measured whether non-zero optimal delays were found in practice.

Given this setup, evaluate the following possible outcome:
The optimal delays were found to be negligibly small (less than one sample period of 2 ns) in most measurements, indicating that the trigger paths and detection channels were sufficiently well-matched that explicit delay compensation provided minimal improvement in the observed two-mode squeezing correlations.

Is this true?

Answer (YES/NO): NO